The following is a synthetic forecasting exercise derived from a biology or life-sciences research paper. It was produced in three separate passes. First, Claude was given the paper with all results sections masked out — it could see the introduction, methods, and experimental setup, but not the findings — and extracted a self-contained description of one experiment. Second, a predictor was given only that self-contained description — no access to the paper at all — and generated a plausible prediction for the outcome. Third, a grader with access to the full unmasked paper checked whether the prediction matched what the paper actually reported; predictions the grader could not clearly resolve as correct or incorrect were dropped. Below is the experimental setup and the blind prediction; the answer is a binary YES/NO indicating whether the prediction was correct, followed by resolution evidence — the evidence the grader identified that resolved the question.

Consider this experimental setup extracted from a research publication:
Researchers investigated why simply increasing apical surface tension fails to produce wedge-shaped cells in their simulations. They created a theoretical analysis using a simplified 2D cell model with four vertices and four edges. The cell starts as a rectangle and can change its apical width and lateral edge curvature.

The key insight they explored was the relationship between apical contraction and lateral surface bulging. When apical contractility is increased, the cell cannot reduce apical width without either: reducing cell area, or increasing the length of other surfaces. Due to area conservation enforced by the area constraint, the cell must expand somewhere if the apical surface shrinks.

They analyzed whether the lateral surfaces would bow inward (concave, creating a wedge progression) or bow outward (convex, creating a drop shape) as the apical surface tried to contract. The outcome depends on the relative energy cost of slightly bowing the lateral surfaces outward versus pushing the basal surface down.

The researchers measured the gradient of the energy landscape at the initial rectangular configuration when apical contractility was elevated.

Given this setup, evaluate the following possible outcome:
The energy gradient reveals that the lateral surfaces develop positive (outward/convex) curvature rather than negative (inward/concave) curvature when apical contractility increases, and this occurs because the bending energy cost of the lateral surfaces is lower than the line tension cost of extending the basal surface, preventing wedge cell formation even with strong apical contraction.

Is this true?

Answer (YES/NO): NO